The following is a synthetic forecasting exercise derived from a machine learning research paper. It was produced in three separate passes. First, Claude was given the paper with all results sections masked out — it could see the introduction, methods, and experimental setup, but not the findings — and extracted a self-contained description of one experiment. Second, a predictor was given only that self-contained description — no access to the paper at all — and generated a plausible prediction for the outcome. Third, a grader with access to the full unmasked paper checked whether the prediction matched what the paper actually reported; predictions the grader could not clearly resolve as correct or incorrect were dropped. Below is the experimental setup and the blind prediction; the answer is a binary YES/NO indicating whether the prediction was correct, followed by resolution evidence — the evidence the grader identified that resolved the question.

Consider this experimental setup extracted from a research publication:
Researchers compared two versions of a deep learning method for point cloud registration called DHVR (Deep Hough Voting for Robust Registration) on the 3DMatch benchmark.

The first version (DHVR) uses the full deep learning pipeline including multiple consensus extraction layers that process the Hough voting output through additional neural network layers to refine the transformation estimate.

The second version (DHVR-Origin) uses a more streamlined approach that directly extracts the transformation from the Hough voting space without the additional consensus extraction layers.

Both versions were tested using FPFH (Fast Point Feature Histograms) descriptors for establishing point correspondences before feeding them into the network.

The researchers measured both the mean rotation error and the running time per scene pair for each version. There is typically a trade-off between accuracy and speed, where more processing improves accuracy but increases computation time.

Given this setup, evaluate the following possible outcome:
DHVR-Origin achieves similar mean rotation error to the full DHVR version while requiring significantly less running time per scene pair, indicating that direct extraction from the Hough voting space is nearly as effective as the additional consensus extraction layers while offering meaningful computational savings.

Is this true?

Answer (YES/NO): NO